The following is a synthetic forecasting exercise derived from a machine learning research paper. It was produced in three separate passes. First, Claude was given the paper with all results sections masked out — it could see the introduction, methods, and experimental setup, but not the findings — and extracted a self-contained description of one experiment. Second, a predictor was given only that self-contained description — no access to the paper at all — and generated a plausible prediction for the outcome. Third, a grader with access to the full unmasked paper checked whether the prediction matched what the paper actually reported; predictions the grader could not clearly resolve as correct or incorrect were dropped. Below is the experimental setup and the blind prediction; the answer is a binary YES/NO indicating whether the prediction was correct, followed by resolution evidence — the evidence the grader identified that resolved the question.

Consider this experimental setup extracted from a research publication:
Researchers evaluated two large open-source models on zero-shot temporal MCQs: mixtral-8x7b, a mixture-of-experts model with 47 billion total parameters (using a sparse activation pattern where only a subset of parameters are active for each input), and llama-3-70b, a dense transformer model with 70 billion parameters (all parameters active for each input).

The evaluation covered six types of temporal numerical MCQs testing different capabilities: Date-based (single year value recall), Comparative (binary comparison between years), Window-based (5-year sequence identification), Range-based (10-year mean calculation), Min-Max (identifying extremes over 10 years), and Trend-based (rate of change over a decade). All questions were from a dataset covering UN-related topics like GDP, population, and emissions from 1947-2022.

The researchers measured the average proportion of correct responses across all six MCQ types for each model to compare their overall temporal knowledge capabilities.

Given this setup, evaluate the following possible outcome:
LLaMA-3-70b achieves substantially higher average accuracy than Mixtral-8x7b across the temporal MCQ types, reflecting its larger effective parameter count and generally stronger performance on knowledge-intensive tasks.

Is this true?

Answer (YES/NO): YES